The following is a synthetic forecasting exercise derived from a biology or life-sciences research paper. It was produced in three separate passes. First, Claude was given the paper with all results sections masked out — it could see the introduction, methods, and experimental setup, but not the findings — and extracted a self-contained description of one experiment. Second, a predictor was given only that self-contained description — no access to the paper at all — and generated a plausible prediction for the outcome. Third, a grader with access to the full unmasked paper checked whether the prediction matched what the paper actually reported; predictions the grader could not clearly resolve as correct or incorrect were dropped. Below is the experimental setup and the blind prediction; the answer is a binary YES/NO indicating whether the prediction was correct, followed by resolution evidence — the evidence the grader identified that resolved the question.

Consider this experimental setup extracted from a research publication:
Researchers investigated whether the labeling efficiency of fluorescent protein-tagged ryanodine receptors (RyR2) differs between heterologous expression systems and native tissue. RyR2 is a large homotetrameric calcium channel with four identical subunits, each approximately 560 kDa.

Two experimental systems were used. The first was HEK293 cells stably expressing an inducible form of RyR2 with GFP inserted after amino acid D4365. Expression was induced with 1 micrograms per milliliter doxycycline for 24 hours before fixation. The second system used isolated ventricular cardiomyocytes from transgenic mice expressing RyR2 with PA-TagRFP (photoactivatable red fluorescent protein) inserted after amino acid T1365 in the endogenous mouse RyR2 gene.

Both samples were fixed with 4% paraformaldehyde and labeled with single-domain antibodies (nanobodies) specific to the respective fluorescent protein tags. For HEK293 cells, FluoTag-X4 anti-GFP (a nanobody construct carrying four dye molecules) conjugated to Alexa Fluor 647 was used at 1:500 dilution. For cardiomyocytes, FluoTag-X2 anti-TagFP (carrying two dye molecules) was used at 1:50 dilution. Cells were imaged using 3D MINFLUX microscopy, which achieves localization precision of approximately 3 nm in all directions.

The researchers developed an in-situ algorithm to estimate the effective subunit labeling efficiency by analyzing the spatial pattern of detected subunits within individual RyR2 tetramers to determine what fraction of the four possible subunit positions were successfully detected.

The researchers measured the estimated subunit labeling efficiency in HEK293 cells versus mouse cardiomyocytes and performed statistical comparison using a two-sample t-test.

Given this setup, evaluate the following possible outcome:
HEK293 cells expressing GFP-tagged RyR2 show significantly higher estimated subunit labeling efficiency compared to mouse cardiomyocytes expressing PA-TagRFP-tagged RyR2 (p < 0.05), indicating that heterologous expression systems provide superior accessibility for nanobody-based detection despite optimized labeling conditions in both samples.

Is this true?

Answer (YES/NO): YES